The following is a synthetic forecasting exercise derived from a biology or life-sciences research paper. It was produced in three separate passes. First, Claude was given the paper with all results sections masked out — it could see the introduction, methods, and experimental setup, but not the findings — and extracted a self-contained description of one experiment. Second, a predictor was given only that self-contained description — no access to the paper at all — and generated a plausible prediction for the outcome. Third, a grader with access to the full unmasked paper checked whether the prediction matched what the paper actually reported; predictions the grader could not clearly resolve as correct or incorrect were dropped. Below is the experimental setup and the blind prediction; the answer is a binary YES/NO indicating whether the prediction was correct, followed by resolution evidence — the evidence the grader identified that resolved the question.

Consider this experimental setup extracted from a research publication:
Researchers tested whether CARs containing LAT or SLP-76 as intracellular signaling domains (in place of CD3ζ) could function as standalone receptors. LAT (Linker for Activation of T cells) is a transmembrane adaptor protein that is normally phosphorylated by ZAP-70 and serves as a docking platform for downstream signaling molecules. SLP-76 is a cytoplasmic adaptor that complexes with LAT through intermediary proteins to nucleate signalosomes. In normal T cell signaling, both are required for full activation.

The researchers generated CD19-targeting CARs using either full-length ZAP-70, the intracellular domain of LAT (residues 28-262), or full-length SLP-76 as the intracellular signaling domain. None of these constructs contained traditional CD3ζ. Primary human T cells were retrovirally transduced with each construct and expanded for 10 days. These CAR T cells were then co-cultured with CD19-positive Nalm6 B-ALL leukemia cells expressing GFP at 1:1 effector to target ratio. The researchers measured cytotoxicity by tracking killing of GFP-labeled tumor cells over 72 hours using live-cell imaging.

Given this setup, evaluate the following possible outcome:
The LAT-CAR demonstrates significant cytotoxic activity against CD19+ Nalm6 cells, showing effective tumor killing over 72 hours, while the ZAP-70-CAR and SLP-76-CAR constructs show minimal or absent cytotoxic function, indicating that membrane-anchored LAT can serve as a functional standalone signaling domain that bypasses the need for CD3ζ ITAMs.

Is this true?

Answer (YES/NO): NO